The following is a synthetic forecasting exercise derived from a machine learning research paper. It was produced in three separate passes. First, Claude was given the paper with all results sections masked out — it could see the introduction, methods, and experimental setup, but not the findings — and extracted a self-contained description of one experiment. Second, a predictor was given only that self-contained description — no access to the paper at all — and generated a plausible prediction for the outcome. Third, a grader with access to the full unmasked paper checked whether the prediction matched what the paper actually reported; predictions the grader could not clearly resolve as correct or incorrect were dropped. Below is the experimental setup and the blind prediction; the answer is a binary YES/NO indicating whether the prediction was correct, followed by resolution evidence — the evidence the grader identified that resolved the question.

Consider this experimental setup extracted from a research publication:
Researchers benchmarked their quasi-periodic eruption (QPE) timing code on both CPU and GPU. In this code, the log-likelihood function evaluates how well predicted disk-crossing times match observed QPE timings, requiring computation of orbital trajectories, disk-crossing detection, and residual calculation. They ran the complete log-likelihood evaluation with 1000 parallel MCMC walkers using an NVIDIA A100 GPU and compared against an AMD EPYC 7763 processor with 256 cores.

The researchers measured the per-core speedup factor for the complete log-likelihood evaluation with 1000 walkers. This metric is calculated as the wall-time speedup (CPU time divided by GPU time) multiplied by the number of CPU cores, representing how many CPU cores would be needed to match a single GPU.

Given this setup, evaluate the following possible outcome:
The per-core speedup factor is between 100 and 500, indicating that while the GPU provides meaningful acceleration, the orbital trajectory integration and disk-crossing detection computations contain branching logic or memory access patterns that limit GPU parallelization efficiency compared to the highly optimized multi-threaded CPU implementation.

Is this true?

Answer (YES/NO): NO